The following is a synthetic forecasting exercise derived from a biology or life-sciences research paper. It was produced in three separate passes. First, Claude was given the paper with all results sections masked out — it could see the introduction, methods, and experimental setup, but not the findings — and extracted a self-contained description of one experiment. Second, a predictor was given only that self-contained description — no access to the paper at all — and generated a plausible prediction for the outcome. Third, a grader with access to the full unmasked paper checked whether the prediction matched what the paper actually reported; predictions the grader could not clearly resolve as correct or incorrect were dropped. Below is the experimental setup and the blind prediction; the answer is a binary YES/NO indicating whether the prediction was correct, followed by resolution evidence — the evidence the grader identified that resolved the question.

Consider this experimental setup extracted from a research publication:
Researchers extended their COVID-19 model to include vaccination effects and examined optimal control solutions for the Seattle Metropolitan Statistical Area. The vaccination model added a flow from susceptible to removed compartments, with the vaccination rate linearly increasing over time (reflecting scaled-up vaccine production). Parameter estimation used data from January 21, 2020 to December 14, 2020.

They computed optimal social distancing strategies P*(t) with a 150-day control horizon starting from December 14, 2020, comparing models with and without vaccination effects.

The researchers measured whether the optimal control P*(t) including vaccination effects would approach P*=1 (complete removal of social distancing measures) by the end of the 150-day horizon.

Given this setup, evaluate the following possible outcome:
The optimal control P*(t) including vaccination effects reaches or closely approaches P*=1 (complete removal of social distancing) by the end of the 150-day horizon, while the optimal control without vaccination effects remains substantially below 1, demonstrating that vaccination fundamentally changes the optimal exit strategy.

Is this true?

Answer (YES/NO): YES